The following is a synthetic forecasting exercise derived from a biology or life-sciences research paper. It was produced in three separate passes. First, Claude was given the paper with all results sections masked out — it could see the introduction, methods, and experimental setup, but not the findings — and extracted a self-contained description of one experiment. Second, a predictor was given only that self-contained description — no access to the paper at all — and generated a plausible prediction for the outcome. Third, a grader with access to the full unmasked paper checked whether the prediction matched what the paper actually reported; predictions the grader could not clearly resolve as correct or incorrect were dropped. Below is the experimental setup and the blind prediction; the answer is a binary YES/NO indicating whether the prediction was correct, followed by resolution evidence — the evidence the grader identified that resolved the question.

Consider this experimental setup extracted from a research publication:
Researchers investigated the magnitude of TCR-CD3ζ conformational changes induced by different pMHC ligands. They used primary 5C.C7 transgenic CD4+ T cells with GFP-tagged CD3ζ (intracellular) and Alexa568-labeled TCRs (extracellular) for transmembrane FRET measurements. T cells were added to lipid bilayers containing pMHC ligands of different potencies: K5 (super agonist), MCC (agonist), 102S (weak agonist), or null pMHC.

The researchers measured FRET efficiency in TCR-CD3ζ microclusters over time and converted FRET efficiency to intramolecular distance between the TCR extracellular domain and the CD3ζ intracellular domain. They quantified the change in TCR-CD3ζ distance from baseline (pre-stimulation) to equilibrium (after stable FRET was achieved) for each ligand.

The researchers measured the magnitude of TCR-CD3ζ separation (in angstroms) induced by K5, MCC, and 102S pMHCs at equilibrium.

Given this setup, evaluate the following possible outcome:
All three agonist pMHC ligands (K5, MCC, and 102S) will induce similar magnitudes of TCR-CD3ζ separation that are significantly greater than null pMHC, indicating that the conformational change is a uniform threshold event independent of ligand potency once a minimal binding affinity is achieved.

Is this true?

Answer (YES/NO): NO